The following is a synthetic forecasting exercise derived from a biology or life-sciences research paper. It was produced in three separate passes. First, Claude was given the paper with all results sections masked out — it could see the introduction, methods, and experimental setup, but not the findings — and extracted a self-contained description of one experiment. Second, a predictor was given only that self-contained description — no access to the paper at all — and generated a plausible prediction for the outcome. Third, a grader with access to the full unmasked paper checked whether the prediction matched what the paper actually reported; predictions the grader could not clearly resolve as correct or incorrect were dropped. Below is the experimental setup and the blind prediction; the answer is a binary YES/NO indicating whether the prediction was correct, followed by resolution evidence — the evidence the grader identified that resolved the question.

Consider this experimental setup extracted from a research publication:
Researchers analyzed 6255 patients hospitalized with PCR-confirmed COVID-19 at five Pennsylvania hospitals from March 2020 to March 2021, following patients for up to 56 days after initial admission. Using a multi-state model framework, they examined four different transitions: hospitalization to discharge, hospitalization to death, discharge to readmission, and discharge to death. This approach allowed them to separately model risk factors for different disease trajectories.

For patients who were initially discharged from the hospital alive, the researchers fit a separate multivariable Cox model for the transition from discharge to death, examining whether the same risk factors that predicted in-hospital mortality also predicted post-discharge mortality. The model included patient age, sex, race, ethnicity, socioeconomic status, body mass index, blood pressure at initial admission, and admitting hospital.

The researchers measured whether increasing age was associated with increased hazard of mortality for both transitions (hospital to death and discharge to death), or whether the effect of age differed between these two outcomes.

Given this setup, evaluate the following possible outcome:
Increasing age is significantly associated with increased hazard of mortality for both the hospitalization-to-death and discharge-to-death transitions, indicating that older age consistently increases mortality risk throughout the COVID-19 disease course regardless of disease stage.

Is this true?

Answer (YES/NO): YES